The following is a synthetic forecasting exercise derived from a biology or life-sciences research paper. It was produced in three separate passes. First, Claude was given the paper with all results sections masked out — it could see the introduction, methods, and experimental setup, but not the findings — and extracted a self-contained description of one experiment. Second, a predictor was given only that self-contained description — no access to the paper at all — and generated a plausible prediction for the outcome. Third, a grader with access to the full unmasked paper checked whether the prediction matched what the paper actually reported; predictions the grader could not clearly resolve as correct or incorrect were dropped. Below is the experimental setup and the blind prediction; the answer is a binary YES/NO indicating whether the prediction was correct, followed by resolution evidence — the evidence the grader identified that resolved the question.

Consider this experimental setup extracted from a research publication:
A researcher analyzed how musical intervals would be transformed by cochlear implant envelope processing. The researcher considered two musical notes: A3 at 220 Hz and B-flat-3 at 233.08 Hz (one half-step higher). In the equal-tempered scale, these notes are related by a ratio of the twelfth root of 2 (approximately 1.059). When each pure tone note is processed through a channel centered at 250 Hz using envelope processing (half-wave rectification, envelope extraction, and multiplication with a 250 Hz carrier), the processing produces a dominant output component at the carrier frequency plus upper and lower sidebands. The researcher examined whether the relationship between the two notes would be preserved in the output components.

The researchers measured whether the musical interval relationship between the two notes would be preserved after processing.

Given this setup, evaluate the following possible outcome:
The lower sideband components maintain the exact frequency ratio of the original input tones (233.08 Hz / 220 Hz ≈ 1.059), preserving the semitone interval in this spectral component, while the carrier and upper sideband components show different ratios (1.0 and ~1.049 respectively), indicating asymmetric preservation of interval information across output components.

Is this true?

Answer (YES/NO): NO